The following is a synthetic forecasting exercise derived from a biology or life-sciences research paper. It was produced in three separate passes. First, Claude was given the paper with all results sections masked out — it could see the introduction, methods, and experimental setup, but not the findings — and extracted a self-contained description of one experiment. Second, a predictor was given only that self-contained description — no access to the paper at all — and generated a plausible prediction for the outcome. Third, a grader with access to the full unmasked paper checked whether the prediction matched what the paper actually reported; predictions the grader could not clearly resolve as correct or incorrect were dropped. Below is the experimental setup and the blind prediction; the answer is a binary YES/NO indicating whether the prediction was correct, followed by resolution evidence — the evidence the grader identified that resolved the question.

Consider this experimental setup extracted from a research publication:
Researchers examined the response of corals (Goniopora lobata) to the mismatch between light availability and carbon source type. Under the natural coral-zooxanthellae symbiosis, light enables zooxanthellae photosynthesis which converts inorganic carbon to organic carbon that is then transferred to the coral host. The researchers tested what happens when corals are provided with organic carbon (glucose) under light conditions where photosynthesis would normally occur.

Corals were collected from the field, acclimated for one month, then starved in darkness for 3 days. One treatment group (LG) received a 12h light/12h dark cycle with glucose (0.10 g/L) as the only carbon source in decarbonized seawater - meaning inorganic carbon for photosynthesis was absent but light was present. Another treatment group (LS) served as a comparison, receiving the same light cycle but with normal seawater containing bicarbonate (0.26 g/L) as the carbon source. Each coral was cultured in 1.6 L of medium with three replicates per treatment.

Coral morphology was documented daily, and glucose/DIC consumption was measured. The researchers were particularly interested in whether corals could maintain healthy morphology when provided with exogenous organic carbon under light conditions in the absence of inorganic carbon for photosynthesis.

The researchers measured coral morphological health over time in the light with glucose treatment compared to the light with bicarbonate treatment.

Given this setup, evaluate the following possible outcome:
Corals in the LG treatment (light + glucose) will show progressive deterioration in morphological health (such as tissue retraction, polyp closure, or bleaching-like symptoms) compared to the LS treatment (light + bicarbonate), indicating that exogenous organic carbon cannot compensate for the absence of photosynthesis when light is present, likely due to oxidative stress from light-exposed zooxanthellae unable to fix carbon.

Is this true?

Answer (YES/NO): YES